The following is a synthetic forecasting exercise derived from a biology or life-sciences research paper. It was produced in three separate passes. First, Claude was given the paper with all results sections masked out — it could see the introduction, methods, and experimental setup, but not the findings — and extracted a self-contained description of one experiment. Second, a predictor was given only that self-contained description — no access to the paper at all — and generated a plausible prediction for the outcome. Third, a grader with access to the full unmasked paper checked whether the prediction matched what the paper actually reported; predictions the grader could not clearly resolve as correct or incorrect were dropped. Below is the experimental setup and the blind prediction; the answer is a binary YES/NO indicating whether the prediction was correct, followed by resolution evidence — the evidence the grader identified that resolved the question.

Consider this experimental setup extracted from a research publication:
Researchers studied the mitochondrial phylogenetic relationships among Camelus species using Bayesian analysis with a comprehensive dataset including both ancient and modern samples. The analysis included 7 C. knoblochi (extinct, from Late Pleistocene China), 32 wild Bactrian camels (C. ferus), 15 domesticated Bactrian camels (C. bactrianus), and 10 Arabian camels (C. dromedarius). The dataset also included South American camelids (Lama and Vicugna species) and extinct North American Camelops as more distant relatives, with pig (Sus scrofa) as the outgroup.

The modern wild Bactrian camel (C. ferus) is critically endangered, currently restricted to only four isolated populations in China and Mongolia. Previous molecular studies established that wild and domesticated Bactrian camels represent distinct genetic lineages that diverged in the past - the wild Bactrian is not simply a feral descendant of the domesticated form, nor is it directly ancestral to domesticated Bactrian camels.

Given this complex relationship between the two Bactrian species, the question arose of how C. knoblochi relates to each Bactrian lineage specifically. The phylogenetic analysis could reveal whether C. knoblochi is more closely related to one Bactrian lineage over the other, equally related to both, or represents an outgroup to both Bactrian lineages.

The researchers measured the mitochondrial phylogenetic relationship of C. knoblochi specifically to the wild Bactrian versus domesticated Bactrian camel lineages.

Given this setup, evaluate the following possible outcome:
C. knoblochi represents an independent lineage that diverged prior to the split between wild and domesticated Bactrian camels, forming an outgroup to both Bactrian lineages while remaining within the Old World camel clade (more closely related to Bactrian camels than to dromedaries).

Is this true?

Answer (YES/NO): NO